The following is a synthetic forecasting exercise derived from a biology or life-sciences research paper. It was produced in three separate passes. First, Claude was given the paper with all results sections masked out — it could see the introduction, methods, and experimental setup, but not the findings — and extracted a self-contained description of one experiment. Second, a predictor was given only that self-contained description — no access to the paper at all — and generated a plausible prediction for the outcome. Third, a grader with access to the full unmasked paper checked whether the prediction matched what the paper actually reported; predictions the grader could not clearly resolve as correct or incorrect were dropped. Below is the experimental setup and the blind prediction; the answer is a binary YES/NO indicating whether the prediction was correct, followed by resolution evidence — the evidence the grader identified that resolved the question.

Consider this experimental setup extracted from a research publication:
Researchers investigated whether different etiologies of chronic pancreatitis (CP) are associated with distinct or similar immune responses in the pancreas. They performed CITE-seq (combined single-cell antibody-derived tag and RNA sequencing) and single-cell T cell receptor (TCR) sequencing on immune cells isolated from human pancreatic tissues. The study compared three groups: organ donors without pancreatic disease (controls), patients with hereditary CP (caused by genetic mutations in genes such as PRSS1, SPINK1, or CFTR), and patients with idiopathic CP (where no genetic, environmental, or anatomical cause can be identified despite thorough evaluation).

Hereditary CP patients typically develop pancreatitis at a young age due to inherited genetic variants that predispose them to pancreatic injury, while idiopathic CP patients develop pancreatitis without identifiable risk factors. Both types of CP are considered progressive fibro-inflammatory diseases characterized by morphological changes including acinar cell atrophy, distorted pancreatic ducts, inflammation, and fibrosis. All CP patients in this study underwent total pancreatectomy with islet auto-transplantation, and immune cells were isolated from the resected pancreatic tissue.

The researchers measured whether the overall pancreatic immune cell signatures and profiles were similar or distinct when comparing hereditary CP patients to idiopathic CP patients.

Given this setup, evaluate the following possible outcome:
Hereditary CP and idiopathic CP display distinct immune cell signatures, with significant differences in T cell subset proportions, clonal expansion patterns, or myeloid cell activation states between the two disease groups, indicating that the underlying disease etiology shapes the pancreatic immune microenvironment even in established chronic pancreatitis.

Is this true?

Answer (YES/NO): YES